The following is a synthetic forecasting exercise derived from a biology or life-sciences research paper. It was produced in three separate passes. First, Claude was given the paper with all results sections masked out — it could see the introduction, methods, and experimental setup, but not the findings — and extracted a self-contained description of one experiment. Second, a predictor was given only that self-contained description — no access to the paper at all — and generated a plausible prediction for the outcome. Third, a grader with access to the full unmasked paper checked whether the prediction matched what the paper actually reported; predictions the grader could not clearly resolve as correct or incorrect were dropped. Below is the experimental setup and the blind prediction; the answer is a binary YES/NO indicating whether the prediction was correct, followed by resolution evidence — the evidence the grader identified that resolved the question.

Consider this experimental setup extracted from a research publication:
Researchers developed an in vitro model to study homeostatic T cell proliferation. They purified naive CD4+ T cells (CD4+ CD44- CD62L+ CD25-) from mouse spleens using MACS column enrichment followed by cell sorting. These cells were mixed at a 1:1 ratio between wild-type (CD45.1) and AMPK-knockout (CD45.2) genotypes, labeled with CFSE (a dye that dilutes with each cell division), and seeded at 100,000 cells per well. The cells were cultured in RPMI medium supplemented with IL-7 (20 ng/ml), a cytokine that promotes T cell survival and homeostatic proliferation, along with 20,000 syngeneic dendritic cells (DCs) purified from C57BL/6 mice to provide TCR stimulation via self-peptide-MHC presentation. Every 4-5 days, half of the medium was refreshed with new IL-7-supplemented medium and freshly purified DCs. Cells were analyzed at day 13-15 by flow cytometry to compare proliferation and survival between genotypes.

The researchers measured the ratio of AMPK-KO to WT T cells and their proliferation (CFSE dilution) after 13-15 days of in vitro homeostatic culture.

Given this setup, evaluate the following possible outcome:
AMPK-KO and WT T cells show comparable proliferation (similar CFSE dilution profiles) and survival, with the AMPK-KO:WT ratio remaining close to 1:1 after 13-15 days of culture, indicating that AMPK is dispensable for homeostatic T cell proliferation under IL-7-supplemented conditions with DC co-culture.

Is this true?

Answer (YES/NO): NO